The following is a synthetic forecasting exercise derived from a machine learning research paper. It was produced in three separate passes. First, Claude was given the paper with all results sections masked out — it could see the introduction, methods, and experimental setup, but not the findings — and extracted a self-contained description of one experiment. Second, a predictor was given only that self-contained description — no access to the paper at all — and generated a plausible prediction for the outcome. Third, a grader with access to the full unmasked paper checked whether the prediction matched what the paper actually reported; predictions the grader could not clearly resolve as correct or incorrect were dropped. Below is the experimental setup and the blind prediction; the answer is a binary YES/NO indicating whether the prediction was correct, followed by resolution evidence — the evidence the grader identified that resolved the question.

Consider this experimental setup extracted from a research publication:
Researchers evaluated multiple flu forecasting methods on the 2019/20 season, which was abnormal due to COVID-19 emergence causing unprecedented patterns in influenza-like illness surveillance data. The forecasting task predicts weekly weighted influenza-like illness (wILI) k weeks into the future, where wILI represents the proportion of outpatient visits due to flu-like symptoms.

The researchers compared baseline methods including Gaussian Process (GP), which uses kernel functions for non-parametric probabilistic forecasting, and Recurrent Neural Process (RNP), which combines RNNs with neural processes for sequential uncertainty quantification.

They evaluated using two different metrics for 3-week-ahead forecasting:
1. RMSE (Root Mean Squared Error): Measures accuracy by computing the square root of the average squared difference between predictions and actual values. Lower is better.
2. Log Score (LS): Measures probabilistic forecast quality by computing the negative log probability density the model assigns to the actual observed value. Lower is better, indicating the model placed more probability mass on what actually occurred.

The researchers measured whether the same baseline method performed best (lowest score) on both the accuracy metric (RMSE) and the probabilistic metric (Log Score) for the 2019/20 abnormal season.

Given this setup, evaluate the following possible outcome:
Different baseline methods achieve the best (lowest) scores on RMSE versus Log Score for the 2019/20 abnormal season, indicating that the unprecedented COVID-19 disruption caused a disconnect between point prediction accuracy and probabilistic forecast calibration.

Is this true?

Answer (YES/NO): YES